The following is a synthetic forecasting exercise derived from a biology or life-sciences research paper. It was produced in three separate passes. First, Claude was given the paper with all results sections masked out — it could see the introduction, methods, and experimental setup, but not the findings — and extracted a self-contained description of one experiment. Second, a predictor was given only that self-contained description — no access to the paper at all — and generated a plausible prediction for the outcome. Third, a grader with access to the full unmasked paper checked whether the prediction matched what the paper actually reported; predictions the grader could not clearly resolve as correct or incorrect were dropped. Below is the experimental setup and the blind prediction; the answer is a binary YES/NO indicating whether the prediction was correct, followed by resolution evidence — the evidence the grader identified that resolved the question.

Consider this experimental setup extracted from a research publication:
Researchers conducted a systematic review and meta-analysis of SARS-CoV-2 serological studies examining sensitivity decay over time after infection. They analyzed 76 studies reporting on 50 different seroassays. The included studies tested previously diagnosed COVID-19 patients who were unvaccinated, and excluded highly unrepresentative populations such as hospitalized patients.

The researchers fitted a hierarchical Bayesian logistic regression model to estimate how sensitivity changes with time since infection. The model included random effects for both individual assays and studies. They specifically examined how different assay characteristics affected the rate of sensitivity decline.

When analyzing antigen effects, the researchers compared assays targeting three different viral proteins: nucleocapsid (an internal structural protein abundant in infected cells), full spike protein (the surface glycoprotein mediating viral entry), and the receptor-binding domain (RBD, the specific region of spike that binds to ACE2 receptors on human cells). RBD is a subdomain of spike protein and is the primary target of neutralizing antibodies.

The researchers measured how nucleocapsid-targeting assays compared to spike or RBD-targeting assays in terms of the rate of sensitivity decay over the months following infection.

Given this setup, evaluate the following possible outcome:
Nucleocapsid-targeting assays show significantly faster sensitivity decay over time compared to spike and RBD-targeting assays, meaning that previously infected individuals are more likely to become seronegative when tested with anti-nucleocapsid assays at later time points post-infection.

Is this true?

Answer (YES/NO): YES